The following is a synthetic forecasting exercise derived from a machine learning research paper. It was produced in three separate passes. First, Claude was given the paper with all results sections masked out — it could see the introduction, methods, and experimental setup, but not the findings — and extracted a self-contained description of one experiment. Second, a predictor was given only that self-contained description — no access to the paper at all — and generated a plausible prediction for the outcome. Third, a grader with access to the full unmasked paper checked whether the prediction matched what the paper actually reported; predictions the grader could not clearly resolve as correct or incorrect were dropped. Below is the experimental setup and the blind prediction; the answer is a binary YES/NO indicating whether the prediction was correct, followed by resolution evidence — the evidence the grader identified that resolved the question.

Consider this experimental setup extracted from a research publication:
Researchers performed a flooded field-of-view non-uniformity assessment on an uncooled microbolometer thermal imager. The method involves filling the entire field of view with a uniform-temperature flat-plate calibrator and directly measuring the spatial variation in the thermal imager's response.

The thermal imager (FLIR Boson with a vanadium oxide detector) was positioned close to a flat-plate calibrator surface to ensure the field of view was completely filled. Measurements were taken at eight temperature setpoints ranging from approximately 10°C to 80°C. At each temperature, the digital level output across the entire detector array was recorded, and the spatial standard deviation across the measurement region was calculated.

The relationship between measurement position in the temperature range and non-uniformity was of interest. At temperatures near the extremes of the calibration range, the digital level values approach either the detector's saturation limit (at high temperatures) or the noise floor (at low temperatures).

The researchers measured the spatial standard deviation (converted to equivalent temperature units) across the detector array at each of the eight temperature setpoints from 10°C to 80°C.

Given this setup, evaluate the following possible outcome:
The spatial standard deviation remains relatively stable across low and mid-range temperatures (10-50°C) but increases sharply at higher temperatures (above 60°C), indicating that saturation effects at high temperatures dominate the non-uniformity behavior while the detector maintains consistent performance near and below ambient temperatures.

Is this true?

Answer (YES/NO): NO